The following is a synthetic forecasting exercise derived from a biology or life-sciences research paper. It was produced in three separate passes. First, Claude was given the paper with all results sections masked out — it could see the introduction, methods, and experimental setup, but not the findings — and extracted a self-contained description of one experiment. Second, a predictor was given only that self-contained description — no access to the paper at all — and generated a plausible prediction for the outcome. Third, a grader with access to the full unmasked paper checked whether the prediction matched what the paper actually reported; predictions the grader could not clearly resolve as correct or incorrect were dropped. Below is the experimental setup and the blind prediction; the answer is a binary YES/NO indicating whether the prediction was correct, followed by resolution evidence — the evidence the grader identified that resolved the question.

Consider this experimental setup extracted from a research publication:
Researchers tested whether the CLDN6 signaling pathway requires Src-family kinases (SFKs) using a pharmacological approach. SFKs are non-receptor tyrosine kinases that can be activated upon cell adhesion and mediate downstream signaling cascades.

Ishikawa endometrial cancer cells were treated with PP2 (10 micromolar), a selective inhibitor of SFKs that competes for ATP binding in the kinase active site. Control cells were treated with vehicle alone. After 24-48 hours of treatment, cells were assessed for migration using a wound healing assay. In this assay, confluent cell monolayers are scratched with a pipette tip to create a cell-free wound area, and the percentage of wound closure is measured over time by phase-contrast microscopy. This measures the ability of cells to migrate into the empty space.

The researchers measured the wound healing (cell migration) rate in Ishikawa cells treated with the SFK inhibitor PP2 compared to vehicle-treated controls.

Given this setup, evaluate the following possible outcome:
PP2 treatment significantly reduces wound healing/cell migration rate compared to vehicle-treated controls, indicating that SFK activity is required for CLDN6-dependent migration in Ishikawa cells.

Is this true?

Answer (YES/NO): YES